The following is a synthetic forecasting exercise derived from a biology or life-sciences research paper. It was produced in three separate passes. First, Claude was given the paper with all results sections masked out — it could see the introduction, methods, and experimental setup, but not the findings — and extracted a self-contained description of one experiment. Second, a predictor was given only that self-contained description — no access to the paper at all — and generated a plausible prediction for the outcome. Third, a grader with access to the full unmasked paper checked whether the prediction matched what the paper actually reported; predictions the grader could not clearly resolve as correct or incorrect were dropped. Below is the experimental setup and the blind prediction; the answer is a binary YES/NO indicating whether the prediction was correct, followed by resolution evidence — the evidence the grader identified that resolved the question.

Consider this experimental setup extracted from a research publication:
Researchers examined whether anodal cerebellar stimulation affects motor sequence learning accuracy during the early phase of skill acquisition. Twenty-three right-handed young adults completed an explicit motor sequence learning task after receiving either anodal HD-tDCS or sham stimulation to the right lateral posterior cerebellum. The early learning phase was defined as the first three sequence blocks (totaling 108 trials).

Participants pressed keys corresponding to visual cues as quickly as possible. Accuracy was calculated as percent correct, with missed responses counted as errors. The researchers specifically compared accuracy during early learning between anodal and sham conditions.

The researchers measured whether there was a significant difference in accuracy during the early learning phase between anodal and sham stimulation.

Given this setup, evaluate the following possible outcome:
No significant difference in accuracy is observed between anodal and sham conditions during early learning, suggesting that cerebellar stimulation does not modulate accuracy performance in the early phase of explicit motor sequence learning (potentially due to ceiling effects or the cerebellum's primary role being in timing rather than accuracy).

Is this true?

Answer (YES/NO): YES